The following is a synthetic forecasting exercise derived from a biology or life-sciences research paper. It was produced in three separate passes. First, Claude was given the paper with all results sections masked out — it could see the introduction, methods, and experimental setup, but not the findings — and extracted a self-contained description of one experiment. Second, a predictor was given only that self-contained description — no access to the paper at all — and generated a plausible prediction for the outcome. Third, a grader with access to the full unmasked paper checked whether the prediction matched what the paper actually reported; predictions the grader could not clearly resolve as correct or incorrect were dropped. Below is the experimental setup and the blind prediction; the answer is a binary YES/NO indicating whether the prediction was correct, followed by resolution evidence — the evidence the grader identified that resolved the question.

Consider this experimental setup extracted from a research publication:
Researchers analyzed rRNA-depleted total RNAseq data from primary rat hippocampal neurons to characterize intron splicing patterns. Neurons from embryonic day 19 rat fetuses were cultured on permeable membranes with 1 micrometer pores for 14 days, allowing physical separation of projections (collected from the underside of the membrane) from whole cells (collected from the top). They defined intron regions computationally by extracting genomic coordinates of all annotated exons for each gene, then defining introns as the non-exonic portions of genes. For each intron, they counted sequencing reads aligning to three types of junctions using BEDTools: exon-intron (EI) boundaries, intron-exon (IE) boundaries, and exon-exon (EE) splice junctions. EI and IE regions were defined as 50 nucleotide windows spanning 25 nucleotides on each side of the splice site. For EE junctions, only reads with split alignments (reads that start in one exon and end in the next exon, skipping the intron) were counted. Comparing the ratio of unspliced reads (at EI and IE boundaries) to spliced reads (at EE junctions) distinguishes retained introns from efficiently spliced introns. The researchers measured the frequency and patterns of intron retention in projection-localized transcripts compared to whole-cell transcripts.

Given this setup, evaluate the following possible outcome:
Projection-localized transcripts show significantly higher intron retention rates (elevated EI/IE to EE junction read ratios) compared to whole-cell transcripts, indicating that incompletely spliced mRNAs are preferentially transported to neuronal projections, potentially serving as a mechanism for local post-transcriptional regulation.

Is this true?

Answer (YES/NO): NO